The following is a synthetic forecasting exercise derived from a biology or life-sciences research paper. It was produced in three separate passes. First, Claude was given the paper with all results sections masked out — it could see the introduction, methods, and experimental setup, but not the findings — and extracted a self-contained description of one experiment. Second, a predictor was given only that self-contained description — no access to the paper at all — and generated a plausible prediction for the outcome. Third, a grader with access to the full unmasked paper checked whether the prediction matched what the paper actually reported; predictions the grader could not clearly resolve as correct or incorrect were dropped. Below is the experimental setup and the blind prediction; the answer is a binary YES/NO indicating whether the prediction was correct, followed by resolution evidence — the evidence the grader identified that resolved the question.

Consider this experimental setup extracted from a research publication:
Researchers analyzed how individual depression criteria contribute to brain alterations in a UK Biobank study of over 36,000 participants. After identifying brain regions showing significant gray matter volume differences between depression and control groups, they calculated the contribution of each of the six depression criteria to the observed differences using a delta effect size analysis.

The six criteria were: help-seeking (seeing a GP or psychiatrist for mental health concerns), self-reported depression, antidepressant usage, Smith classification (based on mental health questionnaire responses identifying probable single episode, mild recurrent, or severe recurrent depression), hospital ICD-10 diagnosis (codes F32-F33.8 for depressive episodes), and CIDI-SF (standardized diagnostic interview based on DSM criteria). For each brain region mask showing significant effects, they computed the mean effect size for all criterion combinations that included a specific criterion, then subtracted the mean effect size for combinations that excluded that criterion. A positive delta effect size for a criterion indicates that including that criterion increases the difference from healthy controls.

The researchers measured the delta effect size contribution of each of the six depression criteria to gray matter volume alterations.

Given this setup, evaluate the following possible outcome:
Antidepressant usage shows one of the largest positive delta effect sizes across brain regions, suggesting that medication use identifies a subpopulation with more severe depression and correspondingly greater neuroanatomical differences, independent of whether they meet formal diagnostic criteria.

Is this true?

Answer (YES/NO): NO